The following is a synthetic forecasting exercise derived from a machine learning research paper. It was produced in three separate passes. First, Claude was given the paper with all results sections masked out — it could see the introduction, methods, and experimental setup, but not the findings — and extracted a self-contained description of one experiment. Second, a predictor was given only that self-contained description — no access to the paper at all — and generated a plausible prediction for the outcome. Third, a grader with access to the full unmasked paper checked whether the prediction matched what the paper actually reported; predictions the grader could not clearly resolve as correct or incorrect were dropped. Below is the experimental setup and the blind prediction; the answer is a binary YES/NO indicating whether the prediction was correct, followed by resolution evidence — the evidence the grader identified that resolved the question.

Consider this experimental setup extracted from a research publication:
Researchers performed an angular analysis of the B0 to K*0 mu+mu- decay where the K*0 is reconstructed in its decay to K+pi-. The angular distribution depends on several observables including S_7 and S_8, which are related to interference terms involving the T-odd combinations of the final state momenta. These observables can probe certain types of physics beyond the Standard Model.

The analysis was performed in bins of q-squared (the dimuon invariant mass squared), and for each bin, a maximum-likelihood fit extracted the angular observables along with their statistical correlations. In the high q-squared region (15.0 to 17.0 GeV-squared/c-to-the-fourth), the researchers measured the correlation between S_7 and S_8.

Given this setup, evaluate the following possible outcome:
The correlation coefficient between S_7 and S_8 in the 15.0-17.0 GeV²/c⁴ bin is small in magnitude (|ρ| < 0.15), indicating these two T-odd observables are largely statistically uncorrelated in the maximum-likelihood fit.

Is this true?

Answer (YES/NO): NO